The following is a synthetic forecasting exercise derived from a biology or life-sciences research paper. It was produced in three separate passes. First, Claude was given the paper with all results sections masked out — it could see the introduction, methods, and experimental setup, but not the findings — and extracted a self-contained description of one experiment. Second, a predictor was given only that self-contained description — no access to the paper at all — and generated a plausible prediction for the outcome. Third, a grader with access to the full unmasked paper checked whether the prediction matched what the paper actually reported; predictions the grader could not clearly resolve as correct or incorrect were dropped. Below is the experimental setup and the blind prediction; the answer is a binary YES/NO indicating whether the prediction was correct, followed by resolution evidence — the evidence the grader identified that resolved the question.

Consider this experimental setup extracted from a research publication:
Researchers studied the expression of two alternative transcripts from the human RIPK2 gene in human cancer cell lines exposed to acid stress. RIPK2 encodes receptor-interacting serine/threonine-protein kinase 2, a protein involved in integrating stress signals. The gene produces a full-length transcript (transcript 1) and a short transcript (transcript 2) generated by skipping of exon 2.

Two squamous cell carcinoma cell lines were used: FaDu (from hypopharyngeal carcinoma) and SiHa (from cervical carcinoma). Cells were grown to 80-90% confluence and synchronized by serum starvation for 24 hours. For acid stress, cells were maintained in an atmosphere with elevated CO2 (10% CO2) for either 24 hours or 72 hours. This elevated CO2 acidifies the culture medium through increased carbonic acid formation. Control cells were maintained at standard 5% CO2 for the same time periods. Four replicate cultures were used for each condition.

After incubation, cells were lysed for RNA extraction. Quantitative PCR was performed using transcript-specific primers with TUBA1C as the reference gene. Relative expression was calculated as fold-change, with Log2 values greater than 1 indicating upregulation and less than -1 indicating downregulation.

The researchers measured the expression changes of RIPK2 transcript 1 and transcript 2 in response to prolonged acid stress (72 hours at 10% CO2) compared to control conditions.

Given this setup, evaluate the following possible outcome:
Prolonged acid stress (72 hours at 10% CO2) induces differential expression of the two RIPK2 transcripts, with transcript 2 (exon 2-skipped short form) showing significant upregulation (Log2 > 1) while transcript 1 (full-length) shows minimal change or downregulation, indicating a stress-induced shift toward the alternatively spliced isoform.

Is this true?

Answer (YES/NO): NO